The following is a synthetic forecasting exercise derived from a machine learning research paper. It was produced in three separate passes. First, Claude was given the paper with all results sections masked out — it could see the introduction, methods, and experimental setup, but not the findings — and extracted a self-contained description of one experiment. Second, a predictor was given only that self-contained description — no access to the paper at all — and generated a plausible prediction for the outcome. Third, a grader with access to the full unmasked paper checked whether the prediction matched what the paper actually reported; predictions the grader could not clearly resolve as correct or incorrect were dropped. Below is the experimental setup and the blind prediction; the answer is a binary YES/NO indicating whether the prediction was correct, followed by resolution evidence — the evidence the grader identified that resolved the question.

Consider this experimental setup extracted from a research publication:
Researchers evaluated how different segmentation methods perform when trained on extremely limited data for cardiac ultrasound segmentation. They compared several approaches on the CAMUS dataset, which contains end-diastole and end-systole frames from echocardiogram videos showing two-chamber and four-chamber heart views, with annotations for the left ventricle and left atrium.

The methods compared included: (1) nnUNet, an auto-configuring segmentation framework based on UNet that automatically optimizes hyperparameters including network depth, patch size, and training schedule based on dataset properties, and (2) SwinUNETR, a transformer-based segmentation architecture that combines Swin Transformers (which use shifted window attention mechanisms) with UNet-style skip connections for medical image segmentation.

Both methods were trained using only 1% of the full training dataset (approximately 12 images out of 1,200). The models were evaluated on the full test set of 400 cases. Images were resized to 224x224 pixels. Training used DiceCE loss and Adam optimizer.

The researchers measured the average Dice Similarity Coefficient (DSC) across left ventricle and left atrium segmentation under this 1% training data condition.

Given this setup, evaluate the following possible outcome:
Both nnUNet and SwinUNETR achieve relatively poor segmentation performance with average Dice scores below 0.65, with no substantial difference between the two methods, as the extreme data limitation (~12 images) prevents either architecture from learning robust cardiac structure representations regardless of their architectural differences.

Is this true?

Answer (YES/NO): NO